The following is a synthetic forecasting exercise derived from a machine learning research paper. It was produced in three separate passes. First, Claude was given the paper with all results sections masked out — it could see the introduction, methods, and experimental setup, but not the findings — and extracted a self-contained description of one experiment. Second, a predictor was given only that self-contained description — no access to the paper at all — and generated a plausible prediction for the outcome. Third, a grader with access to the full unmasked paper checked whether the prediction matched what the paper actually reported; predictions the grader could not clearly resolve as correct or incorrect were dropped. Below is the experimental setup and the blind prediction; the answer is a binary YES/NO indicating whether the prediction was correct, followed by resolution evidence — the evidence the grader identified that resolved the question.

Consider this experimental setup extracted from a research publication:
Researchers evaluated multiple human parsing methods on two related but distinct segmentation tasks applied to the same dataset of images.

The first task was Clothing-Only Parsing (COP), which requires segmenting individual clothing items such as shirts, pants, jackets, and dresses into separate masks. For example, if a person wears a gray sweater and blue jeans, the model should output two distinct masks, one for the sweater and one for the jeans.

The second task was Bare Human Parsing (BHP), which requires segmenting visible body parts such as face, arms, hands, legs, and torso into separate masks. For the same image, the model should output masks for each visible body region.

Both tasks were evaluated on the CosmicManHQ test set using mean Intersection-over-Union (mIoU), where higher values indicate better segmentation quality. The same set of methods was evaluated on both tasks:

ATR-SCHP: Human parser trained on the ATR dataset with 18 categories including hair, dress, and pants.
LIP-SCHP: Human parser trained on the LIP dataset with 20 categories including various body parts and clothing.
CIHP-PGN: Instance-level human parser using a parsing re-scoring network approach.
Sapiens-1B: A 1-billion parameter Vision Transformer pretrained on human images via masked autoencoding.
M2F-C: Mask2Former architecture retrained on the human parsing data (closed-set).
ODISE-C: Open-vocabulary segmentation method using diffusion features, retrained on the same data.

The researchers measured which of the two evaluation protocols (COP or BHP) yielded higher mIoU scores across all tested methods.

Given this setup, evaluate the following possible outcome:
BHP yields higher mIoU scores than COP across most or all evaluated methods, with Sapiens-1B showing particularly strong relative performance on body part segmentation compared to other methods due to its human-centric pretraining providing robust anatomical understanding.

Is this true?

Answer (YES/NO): NO